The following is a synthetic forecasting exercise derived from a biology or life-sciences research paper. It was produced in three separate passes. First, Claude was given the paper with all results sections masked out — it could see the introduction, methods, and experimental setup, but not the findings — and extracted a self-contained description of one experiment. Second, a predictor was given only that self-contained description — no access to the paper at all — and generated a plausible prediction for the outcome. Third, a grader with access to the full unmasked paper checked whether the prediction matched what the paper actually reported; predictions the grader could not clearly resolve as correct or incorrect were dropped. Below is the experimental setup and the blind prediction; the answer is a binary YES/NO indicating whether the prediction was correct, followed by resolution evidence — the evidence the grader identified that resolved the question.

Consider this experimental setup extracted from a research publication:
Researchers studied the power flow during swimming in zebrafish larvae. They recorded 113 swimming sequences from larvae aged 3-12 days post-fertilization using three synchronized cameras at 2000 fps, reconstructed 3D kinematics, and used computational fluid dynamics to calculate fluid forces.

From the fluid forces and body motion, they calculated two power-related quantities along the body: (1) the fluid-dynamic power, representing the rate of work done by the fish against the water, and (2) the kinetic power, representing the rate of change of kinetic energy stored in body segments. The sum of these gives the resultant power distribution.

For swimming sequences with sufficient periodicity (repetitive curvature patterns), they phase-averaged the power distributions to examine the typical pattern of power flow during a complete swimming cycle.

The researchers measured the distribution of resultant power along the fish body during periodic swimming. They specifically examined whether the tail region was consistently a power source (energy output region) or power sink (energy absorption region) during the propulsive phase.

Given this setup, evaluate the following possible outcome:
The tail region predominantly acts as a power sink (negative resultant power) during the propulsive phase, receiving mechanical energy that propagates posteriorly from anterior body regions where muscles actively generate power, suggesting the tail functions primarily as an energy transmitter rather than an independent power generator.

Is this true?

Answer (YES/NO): NO